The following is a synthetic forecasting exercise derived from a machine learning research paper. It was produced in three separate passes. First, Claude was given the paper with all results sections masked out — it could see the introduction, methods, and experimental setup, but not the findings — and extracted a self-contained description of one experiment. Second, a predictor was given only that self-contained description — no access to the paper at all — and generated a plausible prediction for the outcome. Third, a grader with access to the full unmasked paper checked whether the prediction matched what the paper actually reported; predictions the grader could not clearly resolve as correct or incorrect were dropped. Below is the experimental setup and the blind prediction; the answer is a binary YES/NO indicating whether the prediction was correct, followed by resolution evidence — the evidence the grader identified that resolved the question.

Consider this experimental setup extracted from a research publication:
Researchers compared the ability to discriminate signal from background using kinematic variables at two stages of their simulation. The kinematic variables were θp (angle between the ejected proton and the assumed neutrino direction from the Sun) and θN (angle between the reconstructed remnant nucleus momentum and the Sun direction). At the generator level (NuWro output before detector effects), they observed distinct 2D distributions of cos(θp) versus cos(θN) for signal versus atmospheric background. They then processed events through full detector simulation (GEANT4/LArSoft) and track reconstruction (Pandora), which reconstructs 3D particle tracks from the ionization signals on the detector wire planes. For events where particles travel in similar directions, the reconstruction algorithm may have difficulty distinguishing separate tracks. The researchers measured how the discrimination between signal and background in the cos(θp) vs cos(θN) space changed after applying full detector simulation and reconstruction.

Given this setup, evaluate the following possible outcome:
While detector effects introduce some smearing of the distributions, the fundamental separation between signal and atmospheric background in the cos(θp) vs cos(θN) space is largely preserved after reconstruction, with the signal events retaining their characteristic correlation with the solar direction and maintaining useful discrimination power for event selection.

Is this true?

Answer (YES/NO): NO